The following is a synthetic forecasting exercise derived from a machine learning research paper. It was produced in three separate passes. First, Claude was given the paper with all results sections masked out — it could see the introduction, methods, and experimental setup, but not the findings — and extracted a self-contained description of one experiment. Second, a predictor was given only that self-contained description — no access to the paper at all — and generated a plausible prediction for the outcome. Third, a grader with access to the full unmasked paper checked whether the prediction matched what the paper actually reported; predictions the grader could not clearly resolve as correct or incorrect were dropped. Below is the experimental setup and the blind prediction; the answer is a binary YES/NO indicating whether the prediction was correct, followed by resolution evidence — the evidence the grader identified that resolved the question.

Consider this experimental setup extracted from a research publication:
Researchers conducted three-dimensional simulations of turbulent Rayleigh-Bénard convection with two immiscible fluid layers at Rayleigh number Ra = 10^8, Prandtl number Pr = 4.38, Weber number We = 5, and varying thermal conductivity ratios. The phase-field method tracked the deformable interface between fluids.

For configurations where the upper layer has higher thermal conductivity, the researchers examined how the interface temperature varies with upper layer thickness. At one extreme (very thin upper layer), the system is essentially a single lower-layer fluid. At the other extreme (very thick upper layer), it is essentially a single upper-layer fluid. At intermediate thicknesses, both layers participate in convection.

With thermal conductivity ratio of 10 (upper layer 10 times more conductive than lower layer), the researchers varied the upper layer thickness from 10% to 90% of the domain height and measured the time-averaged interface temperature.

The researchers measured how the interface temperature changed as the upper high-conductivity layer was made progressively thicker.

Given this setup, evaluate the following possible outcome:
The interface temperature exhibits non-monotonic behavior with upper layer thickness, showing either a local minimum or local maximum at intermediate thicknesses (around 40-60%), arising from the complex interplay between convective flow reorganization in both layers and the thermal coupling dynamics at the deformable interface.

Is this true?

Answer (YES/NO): NO